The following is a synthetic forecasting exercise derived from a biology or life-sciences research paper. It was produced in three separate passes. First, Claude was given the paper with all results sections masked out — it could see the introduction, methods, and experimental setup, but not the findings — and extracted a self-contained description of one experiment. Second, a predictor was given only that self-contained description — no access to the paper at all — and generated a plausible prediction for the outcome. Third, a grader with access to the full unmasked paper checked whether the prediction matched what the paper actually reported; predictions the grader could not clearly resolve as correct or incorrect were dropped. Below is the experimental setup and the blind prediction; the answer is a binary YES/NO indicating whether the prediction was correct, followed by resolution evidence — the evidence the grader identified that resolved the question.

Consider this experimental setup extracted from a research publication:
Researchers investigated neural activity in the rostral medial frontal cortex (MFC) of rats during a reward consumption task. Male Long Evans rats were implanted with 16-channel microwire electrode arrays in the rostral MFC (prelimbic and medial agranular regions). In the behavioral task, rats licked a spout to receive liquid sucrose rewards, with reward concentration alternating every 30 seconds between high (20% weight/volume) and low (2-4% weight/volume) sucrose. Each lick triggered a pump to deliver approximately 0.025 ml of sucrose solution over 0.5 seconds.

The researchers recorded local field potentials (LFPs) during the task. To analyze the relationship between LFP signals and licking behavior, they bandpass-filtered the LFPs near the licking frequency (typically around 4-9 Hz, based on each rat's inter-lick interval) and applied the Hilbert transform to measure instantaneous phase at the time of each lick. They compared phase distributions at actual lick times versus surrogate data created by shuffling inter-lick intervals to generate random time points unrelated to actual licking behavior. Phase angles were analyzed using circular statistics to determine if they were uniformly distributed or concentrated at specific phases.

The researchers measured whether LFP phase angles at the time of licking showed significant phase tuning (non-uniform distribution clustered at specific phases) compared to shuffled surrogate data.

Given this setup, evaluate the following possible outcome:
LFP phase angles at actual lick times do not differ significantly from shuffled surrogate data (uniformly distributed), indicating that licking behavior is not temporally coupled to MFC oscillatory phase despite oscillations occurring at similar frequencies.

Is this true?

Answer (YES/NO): NO